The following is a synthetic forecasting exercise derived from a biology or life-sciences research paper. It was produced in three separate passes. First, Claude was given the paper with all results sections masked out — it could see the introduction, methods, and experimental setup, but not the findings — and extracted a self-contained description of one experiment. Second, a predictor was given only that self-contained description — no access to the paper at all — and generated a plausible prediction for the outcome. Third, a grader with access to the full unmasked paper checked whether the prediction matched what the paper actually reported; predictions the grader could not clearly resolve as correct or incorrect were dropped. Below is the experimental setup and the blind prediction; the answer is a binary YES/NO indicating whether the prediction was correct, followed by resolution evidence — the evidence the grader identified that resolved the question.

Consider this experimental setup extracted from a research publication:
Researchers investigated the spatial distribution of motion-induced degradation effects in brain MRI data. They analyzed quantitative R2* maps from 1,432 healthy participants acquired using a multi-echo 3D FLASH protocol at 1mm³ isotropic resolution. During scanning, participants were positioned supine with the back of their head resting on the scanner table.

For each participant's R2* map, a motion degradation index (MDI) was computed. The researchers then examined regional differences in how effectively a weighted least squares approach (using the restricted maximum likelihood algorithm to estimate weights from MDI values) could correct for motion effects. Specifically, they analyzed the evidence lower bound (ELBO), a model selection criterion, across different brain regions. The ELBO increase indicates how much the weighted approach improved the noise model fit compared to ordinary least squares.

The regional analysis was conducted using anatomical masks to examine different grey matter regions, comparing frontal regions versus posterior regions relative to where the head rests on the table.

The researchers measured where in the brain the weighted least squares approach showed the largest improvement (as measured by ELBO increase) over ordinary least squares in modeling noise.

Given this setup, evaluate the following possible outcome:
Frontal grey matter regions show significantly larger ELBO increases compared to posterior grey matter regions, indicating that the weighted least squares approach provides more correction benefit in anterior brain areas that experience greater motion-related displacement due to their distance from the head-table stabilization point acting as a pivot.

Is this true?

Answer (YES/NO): YES